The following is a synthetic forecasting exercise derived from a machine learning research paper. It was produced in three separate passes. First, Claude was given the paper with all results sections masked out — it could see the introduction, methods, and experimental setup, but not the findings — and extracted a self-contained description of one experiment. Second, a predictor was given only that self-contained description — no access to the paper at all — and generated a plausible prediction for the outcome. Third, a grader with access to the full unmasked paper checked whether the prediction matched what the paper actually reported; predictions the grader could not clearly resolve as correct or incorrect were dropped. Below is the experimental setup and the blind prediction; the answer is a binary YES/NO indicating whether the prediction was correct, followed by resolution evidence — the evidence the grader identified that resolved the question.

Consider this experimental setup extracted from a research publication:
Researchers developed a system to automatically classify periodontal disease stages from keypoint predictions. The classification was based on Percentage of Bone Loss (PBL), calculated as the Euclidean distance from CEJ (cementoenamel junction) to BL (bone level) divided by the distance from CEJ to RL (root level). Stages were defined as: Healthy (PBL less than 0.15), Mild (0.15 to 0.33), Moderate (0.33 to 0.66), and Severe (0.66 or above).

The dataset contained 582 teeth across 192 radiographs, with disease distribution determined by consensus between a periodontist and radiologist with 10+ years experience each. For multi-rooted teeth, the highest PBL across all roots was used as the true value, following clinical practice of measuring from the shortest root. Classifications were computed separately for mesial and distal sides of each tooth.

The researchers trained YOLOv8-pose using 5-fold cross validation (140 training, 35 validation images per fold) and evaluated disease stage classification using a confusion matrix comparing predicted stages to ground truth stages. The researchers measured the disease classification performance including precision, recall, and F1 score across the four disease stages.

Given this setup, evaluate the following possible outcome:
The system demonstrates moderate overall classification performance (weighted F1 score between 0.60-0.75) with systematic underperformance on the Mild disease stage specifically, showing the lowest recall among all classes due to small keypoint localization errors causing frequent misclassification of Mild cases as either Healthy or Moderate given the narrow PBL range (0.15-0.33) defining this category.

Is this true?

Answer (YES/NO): NO